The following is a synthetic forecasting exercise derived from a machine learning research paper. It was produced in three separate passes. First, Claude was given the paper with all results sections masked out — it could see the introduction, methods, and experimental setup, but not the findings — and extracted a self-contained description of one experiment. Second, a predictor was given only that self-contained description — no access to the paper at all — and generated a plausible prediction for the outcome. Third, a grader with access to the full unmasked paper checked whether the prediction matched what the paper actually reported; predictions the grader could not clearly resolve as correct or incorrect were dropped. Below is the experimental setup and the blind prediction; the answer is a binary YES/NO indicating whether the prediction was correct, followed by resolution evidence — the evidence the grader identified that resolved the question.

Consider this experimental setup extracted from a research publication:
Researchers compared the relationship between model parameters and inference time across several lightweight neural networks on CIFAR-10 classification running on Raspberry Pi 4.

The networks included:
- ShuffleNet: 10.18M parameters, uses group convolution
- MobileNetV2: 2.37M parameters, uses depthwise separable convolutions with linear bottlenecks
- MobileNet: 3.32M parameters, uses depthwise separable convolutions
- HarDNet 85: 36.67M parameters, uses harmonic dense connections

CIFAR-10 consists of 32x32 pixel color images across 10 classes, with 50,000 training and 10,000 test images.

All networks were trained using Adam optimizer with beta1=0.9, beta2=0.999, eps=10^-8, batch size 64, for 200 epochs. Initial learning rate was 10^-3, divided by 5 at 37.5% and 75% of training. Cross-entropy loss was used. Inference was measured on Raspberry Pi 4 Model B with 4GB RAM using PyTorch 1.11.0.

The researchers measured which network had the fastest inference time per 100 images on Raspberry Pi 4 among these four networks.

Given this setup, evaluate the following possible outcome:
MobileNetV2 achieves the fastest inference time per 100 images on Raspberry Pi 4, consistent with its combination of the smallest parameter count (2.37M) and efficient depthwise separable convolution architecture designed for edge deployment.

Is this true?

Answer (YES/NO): NO